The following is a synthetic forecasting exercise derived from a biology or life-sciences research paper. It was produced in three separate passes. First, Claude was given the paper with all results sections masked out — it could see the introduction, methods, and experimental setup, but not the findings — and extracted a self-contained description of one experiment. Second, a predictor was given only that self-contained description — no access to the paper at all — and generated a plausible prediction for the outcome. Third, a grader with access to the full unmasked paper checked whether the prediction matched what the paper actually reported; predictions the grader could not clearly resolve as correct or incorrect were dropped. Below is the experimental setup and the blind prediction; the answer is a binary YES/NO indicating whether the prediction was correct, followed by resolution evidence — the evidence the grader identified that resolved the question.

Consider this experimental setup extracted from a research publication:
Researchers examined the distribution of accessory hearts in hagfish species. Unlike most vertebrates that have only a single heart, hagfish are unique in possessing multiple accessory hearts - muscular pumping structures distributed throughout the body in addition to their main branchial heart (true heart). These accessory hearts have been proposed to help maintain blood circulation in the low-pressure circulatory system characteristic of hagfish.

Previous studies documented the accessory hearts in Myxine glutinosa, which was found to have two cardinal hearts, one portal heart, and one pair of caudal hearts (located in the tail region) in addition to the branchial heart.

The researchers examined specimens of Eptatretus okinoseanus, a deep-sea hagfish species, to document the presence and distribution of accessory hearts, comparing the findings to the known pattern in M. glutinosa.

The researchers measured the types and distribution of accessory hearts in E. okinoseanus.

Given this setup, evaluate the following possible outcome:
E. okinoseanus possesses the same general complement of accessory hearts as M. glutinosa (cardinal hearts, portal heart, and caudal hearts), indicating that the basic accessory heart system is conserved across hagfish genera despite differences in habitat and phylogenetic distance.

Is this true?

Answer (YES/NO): NO